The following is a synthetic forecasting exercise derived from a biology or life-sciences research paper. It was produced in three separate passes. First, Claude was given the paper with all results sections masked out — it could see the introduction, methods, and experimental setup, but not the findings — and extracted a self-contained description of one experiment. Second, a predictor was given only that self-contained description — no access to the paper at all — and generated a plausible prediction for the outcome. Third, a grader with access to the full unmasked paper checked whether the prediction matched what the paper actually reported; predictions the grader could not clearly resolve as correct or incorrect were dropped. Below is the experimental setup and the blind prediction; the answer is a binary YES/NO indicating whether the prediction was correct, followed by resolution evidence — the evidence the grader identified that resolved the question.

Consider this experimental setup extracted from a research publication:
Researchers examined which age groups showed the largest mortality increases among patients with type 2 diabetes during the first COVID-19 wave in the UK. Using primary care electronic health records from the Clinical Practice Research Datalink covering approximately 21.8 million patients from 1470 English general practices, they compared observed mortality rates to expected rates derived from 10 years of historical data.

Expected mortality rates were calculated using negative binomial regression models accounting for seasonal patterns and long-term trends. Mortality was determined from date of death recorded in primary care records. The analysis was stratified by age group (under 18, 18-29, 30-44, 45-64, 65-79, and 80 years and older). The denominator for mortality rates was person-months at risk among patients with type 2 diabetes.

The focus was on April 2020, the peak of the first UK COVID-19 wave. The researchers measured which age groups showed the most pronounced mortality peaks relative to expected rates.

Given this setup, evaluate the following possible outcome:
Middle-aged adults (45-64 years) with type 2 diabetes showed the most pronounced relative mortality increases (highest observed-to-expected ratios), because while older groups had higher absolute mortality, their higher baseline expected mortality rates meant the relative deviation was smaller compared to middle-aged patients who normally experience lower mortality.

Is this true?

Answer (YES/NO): NO